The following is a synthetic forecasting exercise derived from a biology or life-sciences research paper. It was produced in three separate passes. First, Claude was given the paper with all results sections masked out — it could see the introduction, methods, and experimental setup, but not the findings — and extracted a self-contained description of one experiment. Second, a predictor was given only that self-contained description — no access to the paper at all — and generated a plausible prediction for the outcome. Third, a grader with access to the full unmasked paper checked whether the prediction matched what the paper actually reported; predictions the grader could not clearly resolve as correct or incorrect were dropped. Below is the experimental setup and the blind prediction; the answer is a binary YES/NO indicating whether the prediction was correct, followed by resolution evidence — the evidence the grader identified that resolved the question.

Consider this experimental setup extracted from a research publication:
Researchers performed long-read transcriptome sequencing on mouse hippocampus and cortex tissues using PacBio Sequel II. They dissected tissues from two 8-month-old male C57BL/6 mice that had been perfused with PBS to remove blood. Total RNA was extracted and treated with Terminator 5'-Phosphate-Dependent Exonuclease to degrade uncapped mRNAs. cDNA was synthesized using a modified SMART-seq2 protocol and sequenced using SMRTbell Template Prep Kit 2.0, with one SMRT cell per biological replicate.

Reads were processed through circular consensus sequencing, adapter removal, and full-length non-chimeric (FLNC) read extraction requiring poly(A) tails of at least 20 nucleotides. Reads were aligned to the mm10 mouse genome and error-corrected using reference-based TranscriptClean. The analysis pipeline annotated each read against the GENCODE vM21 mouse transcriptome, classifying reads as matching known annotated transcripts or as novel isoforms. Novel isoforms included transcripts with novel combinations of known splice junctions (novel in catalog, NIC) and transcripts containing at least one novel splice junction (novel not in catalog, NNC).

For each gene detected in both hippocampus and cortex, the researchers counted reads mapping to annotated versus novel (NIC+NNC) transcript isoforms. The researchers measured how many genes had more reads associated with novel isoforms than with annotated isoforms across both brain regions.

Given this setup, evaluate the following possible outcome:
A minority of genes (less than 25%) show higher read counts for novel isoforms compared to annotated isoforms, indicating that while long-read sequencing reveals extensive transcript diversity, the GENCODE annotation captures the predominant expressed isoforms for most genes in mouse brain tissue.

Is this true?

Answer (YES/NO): YES